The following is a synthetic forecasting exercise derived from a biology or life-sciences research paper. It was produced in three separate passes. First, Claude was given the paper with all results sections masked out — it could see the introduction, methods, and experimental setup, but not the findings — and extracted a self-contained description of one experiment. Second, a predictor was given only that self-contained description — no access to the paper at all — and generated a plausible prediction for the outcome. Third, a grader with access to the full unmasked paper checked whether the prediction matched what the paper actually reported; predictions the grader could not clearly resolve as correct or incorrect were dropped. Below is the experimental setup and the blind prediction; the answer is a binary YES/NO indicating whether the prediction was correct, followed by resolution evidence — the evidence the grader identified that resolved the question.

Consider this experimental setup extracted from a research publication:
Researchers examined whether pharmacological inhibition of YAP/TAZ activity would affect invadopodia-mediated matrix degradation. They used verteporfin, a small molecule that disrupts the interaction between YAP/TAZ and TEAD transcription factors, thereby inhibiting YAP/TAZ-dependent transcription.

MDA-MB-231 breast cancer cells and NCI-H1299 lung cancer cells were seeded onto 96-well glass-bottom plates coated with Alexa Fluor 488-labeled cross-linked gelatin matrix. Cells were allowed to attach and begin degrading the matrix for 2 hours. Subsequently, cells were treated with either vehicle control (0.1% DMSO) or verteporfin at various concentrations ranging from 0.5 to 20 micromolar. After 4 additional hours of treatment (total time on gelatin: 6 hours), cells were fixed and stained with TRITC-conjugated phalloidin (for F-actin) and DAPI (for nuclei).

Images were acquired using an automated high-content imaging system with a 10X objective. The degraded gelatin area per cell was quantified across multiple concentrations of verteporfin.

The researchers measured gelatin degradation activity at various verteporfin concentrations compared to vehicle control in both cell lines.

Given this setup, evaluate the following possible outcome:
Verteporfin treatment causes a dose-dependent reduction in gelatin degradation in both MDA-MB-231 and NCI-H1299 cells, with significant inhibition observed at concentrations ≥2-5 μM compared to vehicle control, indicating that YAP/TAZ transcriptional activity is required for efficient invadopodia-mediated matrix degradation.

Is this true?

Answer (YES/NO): NO